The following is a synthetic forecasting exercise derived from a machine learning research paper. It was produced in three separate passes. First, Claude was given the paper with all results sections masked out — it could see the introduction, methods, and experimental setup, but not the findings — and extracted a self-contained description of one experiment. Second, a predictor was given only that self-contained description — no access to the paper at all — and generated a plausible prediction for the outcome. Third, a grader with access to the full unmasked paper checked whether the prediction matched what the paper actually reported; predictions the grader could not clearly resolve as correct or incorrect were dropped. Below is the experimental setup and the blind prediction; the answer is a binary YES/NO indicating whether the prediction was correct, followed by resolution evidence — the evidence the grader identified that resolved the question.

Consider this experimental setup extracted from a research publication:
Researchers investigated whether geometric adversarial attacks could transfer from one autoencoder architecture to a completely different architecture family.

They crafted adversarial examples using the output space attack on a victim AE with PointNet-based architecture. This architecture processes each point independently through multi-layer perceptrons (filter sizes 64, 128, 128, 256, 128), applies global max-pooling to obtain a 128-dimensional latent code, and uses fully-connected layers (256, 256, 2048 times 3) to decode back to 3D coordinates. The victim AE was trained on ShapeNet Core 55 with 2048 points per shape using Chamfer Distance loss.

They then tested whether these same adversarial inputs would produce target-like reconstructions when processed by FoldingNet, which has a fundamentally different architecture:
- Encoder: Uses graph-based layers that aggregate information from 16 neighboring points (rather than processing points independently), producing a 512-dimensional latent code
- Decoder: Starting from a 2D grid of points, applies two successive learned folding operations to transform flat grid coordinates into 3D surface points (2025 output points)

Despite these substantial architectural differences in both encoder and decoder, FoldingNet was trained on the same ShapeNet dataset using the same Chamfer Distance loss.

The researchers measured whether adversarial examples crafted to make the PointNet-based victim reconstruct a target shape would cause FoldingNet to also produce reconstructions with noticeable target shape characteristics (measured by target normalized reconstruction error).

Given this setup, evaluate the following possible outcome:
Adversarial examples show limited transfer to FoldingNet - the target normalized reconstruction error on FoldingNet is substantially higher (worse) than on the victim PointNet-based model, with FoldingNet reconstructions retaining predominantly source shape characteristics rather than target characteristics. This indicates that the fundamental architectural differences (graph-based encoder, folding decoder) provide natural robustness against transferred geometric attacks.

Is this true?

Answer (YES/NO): NO